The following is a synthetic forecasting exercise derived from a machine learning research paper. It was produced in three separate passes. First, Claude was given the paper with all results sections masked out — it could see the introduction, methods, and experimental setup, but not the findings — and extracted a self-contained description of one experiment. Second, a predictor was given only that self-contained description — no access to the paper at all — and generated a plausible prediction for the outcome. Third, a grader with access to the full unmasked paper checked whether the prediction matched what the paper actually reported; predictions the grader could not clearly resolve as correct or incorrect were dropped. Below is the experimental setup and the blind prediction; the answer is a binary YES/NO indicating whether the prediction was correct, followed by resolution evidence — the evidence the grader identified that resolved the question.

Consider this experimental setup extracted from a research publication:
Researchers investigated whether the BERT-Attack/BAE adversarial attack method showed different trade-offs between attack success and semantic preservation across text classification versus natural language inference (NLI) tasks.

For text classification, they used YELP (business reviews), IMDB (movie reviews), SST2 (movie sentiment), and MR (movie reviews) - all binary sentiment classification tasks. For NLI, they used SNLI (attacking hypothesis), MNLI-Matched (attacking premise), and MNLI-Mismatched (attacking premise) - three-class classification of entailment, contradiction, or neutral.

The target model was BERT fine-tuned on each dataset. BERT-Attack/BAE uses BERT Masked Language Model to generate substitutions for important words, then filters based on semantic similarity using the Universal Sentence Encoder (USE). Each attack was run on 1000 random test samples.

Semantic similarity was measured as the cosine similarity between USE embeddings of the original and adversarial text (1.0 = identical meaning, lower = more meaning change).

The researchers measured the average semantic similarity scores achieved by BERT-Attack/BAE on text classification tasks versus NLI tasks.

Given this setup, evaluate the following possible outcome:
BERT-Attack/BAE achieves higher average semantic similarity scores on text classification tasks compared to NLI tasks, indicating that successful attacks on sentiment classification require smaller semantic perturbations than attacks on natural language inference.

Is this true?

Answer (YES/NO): YES